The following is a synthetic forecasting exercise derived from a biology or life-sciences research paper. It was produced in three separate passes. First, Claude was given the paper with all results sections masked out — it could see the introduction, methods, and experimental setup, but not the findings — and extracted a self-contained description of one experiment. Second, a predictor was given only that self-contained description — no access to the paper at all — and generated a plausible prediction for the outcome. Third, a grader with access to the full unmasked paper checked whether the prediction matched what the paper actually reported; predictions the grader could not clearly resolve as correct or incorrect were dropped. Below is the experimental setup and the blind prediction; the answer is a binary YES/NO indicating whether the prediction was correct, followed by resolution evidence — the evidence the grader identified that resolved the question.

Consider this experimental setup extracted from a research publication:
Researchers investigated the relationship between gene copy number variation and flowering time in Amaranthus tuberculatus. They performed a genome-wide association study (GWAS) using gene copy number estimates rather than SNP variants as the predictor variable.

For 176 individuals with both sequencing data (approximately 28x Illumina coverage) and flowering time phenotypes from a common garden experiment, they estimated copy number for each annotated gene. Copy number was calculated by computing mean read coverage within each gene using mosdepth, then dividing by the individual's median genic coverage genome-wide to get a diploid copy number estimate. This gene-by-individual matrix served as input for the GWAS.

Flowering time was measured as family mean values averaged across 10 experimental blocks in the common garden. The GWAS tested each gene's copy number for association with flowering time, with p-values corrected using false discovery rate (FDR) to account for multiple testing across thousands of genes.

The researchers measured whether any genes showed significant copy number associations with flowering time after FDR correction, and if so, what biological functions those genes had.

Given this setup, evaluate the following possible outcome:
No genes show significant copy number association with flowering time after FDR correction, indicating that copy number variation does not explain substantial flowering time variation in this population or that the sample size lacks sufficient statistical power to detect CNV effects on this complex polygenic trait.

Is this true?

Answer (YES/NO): NO